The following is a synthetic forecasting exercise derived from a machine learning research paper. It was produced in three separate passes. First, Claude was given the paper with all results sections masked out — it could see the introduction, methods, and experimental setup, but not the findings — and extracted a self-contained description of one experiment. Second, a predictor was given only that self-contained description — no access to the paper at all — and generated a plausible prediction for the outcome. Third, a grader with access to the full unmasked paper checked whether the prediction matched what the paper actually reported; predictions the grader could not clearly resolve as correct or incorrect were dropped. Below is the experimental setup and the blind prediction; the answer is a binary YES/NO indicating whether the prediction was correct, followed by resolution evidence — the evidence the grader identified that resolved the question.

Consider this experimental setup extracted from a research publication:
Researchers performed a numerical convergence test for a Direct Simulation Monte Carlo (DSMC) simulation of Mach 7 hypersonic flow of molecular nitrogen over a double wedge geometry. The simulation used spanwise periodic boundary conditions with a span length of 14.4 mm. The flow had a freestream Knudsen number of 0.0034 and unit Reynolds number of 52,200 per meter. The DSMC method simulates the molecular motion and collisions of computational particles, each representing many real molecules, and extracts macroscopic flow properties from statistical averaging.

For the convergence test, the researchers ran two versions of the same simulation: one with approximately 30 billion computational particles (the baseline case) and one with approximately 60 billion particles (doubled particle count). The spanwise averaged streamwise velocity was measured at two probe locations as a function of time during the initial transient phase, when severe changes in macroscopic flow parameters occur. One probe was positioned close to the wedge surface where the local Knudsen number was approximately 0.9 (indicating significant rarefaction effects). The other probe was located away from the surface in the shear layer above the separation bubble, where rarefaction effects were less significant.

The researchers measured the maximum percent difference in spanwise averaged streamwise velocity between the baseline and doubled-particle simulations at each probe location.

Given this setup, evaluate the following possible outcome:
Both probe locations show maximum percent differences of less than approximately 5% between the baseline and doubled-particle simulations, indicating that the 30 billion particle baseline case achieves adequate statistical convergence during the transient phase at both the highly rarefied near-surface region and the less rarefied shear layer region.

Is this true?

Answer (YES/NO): NO